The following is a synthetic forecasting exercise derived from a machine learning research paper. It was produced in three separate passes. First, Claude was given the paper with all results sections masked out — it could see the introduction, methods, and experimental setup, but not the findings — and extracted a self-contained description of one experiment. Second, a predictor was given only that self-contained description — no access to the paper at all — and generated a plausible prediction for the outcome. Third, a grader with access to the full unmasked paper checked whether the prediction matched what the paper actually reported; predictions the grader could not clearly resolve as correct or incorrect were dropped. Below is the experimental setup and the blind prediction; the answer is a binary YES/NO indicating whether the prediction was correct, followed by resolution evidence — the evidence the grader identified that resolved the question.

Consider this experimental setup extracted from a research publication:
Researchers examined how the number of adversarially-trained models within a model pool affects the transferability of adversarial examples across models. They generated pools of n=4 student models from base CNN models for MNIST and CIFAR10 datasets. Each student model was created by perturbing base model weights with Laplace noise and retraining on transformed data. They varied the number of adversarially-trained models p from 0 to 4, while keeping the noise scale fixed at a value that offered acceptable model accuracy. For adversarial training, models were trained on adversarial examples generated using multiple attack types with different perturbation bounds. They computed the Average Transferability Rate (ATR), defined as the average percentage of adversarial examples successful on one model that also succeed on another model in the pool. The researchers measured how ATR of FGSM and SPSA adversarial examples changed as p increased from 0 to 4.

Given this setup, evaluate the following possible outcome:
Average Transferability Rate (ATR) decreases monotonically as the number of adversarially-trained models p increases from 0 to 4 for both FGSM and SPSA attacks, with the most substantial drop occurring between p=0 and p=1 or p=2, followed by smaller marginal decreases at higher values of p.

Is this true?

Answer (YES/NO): NO